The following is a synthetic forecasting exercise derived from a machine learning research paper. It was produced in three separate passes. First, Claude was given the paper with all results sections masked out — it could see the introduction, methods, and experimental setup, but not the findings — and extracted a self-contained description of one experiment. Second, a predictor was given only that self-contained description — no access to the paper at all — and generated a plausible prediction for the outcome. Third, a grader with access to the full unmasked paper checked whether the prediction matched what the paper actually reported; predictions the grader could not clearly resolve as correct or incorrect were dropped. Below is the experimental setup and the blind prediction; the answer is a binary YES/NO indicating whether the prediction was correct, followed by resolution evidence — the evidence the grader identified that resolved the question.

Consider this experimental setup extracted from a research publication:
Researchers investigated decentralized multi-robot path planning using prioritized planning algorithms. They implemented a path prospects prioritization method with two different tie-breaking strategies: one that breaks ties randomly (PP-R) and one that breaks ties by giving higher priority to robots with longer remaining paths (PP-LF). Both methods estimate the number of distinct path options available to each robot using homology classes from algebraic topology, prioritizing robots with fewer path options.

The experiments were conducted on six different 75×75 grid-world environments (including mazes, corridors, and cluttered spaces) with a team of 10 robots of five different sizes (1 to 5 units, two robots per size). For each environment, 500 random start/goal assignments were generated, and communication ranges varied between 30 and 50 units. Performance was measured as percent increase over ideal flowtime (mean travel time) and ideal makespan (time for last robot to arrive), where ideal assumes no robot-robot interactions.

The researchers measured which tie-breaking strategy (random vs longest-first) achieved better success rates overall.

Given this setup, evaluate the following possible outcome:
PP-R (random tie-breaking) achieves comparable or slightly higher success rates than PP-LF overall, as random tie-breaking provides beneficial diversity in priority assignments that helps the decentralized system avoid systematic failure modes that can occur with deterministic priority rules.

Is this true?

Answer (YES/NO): YES